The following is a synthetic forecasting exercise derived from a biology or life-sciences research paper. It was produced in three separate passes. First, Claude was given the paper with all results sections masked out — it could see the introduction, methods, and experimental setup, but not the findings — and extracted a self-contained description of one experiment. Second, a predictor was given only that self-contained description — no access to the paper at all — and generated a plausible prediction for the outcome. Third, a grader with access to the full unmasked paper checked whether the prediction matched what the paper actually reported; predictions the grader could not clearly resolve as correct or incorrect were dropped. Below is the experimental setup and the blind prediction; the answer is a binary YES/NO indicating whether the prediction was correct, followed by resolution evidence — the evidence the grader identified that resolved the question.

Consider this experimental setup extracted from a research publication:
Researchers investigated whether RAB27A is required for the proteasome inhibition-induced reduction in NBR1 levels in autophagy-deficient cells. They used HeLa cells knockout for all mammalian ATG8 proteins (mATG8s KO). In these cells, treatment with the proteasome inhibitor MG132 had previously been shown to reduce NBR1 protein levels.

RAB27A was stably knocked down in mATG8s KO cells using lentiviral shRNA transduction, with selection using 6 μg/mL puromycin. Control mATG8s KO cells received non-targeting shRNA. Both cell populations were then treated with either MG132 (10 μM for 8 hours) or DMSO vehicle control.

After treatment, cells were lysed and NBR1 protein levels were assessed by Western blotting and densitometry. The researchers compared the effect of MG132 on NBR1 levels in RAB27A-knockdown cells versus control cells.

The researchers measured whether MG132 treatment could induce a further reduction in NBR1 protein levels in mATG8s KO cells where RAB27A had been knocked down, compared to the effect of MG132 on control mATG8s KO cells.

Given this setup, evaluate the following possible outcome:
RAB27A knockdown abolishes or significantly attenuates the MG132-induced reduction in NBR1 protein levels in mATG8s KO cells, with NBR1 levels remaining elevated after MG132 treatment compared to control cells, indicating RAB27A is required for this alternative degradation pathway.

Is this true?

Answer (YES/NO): NO